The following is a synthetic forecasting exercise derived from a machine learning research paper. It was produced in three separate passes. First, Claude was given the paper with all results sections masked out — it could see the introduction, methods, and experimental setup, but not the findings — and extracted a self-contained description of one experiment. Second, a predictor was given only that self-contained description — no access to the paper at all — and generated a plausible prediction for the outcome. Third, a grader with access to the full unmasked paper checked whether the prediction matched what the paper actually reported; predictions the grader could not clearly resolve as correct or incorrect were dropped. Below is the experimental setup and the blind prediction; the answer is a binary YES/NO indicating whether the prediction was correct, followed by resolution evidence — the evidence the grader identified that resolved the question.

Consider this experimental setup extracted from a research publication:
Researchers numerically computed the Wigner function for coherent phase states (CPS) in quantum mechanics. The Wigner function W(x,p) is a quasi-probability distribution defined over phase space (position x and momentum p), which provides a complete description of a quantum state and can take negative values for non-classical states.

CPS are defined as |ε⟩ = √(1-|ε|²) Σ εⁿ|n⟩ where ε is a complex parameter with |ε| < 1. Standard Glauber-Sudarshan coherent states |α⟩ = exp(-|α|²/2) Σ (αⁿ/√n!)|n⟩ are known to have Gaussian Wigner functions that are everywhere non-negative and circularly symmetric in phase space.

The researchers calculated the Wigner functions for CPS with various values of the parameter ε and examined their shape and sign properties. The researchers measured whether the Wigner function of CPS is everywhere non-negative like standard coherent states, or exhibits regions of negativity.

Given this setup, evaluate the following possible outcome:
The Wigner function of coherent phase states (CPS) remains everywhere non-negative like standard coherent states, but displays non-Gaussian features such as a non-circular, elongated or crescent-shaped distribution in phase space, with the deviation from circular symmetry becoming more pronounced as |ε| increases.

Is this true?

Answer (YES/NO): NO